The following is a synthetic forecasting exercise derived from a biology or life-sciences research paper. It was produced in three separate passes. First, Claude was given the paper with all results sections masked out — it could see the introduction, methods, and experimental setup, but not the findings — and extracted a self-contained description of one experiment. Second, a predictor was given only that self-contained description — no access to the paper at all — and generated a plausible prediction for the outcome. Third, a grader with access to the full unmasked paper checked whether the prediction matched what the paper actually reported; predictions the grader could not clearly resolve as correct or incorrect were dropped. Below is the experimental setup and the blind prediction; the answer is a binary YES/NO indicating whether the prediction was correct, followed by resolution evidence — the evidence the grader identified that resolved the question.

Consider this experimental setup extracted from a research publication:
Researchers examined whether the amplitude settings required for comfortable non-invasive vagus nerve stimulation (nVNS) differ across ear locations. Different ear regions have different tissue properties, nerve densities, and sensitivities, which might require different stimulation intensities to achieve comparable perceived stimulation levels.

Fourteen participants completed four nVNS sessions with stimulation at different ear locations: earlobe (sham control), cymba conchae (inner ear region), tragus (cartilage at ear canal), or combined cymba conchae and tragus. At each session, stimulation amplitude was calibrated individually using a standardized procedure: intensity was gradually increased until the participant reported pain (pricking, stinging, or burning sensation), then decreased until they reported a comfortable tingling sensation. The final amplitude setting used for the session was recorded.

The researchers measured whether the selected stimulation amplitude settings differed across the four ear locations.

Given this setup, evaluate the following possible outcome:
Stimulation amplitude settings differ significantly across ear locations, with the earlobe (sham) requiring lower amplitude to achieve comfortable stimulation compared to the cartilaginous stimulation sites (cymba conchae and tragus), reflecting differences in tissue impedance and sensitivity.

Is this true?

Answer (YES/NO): YES